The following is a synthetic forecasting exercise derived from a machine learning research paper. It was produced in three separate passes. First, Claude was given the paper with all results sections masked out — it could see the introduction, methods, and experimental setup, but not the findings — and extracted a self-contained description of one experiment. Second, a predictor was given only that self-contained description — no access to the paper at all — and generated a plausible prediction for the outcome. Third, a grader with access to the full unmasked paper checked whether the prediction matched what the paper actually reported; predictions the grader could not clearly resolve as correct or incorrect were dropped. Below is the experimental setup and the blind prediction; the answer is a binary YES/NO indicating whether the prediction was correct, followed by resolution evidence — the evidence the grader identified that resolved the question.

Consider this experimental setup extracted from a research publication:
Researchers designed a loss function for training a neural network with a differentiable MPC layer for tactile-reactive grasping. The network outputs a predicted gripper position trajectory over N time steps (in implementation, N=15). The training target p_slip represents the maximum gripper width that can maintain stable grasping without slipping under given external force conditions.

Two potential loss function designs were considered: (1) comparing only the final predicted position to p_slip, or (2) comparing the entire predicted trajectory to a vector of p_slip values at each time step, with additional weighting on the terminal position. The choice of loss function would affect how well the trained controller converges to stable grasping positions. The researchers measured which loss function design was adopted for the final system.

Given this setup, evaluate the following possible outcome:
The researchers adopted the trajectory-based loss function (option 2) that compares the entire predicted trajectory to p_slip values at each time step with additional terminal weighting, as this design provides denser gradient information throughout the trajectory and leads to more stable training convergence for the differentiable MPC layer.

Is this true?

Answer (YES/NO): YES